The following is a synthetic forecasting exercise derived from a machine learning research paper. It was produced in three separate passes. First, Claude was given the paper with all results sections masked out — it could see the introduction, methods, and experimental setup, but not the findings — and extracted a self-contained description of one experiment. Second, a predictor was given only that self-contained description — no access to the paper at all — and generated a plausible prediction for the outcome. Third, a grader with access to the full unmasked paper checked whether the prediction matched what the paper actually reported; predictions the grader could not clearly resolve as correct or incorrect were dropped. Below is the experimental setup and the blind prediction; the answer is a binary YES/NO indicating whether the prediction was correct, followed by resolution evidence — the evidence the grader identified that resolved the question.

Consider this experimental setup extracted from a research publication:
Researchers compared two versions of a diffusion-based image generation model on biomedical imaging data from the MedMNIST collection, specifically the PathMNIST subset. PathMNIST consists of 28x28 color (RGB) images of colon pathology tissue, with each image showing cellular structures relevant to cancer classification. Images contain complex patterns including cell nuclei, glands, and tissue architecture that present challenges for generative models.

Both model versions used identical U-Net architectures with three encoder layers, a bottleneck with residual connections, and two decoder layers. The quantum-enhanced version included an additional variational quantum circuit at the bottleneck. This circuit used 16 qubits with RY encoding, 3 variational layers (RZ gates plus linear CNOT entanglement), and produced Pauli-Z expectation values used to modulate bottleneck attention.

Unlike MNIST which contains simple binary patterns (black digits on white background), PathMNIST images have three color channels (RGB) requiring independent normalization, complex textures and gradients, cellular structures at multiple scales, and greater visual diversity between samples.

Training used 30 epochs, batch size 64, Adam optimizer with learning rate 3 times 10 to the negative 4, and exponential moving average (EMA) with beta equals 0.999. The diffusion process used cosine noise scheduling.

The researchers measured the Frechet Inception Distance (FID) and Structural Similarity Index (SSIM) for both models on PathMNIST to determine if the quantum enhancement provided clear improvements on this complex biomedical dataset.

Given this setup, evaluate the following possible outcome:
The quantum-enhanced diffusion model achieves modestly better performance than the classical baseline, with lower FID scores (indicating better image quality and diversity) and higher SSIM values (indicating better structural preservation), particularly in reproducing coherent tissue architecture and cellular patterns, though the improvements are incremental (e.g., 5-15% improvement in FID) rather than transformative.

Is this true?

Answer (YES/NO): NO